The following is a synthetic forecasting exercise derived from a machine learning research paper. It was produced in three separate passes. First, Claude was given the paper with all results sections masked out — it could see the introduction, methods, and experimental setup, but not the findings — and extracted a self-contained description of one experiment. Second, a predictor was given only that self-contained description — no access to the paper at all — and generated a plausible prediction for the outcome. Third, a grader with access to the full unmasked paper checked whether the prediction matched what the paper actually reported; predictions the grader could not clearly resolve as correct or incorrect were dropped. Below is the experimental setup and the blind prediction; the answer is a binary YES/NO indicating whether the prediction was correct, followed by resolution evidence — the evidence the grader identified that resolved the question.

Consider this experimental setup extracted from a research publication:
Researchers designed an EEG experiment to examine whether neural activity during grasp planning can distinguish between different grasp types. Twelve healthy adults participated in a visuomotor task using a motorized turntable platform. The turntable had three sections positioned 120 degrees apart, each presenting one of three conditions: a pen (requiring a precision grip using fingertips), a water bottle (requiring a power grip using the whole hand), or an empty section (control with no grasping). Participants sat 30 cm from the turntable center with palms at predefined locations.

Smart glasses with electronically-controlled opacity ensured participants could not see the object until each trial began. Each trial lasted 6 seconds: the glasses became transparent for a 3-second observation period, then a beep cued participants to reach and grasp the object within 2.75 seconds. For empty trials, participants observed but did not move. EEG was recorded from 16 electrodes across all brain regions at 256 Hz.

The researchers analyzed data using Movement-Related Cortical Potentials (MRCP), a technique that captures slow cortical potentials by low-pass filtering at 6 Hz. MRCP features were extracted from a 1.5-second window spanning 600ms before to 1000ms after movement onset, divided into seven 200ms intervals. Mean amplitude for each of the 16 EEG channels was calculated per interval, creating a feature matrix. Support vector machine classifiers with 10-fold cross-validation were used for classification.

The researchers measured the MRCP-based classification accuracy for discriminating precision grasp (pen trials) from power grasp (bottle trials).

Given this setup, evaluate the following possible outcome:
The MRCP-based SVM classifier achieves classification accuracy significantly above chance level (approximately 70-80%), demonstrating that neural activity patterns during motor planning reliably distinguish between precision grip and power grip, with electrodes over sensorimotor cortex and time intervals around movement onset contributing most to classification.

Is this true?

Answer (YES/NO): NO